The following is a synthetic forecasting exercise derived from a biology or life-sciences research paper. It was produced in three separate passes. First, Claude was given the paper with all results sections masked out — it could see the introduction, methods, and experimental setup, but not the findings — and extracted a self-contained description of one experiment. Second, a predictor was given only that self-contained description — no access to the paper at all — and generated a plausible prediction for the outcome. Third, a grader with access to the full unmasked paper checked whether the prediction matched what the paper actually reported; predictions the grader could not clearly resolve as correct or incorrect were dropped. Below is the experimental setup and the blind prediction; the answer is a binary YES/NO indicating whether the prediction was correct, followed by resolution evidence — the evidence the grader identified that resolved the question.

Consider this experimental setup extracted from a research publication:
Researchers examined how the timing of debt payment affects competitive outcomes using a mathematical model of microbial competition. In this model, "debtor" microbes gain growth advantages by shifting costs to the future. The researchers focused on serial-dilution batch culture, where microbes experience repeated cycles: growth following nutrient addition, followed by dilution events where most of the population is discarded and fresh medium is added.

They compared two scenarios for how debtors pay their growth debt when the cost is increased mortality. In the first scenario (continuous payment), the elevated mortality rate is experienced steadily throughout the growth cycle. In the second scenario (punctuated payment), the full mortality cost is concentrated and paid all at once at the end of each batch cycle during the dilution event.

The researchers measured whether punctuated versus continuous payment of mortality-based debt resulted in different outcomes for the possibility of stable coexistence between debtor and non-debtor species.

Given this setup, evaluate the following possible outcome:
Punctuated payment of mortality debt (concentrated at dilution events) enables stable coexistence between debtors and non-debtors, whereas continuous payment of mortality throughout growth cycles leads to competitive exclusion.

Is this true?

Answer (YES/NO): NO